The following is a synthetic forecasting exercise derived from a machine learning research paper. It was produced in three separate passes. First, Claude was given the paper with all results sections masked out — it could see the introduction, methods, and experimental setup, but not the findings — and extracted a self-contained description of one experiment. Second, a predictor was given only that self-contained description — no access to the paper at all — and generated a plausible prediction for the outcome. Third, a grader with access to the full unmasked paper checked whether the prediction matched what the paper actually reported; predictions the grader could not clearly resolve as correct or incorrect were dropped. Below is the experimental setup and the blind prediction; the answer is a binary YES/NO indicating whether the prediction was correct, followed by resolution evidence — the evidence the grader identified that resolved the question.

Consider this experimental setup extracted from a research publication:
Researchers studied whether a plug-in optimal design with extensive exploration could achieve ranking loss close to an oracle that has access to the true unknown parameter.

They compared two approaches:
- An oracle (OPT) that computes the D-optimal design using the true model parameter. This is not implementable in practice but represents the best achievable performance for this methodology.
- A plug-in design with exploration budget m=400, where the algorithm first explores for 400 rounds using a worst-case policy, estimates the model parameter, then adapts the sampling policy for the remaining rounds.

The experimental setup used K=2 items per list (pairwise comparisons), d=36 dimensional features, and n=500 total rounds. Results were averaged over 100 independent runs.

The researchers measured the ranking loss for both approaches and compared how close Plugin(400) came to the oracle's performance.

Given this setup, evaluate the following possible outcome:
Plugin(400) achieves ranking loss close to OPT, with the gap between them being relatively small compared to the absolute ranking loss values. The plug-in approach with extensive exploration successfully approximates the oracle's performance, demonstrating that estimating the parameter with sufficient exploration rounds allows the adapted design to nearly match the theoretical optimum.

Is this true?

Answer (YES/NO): NO